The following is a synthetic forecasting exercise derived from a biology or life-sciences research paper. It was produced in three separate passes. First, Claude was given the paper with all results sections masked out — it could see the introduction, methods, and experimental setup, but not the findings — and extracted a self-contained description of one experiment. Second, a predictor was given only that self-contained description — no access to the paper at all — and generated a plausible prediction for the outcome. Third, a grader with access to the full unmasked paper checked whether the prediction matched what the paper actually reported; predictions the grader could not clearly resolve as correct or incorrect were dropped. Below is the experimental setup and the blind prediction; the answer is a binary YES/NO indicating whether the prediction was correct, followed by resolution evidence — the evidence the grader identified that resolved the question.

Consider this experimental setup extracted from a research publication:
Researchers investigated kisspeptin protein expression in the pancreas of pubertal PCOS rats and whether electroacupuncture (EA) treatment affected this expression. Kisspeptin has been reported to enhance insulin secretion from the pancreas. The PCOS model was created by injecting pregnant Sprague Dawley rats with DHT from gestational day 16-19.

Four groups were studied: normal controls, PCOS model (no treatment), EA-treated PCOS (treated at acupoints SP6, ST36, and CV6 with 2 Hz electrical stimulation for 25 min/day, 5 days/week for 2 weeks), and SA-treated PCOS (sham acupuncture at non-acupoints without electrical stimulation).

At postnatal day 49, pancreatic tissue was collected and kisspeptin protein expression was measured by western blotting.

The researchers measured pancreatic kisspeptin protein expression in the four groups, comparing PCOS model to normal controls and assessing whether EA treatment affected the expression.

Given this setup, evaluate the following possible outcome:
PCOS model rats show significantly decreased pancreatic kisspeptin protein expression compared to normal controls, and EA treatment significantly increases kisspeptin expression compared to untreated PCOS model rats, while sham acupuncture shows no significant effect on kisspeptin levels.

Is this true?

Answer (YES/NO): NO